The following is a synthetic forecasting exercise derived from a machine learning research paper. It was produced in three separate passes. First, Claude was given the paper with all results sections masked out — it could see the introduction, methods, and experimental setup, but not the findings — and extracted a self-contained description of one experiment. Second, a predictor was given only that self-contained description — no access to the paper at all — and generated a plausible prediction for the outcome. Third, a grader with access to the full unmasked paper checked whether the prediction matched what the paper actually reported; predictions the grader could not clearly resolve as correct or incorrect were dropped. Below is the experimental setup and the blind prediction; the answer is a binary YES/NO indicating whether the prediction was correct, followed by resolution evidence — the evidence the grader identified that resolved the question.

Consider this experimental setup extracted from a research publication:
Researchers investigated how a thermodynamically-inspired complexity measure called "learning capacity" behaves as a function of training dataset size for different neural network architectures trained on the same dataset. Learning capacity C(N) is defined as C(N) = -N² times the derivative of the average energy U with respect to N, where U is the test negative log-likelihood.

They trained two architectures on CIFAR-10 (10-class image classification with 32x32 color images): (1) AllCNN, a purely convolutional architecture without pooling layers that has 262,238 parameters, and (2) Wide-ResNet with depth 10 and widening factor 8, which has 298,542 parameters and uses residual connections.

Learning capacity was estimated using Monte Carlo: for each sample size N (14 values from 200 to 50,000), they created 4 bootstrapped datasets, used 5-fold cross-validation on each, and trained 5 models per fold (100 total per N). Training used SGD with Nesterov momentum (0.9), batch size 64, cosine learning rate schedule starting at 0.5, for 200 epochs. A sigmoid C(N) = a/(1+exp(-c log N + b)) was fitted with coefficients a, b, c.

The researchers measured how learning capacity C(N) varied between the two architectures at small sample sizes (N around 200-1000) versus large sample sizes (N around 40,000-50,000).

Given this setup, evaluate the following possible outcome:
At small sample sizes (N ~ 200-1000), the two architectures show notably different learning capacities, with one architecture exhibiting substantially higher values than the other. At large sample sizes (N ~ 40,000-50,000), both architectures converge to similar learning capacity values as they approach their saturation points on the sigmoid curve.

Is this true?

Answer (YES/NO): NO